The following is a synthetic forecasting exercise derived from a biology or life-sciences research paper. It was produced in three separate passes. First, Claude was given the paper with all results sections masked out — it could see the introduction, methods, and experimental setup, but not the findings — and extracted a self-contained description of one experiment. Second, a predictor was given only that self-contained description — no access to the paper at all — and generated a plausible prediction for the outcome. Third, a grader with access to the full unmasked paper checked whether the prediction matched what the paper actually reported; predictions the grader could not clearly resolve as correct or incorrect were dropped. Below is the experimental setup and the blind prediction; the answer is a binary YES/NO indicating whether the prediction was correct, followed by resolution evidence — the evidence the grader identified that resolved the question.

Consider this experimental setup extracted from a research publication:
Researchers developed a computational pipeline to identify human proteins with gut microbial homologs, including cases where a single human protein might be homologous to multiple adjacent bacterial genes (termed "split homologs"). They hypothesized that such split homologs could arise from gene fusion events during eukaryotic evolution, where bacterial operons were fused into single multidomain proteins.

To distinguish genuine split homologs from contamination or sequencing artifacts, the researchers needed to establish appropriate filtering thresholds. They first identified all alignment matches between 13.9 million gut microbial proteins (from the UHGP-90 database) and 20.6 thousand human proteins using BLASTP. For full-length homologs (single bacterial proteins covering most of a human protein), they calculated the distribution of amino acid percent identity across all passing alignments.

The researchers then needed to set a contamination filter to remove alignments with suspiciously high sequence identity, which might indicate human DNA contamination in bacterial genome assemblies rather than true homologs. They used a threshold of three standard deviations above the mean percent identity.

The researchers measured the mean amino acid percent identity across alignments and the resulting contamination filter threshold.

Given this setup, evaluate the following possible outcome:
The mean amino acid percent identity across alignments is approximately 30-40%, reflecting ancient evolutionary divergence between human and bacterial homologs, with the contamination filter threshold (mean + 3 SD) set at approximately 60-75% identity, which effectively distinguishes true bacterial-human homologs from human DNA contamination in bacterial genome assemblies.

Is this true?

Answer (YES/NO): NO